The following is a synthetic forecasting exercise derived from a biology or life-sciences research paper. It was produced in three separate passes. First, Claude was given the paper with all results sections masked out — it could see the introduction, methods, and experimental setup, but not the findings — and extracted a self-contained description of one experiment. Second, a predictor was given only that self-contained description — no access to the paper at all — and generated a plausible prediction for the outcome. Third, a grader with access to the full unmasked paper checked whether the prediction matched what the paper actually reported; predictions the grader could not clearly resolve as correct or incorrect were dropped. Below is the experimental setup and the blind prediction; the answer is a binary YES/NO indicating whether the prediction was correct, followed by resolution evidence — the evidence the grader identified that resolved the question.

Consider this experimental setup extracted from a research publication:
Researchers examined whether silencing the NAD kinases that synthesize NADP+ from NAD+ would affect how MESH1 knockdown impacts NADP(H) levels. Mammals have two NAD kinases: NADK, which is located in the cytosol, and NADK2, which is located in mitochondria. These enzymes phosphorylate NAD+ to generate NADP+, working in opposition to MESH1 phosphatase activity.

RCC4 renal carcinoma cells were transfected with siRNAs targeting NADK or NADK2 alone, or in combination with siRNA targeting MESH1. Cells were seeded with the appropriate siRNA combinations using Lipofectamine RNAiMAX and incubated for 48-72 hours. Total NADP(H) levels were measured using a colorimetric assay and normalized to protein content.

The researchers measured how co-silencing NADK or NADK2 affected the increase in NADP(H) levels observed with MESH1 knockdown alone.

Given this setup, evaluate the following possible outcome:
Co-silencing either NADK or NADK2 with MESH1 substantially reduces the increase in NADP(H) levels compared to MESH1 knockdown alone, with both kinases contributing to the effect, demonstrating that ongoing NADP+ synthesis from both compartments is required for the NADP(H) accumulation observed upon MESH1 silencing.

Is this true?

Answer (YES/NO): NO